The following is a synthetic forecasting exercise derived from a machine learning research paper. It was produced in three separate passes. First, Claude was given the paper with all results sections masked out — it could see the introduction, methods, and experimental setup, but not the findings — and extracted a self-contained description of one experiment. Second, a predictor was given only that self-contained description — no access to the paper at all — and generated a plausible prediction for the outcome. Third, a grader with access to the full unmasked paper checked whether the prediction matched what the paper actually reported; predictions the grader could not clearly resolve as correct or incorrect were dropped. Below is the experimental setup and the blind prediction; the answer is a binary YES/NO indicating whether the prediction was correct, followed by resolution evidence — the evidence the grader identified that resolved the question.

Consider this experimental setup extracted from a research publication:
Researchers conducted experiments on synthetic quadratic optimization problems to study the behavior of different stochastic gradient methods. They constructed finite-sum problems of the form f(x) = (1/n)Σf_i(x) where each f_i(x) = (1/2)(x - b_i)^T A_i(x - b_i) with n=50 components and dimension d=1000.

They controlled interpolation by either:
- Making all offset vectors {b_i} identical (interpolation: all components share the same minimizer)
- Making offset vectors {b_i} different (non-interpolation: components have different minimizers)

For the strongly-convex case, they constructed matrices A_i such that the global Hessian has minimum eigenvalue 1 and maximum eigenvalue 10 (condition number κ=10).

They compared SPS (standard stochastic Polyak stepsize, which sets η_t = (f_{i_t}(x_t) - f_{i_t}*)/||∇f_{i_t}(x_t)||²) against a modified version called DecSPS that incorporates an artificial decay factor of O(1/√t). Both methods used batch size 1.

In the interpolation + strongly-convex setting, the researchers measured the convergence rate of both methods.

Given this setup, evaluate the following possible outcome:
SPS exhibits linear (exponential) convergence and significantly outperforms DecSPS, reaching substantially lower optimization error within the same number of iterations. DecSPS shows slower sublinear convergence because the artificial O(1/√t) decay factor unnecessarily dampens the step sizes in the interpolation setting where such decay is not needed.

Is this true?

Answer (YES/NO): YES